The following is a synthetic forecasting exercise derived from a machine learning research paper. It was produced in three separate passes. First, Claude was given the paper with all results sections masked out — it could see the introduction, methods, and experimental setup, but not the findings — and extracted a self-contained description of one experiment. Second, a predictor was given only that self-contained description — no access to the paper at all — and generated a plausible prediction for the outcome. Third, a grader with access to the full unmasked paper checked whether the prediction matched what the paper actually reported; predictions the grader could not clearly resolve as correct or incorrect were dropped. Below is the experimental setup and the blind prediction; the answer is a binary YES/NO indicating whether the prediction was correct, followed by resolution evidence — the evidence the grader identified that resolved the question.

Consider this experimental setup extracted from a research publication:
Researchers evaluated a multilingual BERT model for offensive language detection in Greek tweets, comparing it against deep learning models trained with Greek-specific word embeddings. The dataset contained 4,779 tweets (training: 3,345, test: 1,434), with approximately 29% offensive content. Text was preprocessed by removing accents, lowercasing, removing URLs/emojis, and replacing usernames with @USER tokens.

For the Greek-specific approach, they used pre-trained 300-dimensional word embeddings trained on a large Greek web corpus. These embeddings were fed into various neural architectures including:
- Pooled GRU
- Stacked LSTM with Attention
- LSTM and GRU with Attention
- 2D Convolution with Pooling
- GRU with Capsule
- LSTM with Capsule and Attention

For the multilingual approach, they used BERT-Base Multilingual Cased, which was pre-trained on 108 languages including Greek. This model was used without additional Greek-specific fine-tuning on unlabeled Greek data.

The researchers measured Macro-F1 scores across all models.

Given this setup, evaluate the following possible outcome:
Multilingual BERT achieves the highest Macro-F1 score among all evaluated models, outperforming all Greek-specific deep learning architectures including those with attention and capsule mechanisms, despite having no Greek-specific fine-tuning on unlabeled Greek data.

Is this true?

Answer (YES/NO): NO